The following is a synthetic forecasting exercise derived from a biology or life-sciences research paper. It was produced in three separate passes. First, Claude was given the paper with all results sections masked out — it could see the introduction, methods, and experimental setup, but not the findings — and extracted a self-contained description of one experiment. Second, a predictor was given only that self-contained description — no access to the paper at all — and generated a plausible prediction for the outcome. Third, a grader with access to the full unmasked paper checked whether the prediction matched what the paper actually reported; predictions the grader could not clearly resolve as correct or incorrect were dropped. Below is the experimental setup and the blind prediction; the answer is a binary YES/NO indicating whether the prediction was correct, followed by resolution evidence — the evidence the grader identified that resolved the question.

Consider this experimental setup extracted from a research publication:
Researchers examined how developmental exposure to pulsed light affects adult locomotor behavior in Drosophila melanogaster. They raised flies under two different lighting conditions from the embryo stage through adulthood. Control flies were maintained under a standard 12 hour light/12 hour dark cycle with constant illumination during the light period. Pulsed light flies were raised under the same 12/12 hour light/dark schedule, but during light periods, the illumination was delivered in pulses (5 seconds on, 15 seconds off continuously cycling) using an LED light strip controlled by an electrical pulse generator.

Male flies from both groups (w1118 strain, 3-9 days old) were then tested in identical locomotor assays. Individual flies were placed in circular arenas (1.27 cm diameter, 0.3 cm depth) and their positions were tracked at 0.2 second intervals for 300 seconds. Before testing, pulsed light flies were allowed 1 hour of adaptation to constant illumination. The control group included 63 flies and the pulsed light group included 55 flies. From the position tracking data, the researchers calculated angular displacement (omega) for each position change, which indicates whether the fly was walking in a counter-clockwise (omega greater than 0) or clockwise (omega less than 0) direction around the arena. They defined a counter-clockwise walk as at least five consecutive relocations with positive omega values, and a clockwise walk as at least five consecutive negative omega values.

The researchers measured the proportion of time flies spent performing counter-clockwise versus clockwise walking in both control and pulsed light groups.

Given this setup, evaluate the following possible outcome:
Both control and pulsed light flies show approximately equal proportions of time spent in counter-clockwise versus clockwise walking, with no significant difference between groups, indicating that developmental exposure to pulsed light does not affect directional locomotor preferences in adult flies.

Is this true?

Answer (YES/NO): YES